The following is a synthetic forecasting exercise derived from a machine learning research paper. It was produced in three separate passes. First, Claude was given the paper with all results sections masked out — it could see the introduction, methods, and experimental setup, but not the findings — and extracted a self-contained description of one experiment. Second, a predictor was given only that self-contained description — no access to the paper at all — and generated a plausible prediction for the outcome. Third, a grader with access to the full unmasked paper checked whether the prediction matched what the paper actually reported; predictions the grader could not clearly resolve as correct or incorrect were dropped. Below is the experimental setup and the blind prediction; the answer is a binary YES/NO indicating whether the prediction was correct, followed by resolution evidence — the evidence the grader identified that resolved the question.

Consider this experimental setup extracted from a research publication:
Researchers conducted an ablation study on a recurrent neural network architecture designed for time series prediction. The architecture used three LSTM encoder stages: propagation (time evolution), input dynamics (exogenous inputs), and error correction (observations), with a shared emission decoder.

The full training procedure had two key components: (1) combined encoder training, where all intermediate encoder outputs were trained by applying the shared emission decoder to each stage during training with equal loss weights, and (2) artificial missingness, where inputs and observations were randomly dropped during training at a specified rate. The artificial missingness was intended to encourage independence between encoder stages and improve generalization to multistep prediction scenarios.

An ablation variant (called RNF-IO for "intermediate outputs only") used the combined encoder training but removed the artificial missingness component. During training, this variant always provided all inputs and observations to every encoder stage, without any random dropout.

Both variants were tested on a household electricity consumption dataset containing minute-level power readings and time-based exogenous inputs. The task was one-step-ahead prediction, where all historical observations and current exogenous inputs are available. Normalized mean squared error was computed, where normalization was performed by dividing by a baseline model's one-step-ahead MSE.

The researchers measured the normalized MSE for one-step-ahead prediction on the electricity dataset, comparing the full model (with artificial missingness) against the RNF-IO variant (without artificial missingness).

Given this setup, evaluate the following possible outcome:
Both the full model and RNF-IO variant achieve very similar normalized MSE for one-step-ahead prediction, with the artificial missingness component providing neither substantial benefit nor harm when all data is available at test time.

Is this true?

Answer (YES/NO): NO